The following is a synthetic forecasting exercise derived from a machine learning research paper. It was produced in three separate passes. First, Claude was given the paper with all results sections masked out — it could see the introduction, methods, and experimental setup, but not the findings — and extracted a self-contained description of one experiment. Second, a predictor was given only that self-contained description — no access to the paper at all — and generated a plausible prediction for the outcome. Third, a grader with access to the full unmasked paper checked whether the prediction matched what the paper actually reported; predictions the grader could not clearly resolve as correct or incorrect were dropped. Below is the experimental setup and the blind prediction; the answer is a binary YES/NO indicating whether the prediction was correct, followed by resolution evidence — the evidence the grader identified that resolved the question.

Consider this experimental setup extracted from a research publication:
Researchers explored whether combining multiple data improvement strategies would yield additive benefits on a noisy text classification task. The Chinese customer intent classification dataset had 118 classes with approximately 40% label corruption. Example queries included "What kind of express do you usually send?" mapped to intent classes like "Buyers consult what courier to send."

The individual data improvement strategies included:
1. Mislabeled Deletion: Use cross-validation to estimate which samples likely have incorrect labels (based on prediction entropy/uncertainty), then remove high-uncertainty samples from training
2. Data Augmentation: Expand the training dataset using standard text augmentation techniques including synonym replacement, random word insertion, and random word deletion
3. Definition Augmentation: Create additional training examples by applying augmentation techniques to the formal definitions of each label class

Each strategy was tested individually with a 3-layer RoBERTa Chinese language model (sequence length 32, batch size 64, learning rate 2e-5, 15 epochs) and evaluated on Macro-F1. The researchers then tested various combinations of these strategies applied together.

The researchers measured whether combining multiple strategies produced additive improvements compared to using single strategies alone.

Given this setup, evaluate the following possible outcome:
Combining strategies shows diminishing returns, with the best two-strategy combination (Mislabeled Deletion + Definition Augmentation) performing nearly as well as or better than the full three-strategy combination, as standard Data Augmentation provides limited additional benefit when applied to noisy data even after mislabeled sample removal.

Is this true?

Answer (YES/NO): YES